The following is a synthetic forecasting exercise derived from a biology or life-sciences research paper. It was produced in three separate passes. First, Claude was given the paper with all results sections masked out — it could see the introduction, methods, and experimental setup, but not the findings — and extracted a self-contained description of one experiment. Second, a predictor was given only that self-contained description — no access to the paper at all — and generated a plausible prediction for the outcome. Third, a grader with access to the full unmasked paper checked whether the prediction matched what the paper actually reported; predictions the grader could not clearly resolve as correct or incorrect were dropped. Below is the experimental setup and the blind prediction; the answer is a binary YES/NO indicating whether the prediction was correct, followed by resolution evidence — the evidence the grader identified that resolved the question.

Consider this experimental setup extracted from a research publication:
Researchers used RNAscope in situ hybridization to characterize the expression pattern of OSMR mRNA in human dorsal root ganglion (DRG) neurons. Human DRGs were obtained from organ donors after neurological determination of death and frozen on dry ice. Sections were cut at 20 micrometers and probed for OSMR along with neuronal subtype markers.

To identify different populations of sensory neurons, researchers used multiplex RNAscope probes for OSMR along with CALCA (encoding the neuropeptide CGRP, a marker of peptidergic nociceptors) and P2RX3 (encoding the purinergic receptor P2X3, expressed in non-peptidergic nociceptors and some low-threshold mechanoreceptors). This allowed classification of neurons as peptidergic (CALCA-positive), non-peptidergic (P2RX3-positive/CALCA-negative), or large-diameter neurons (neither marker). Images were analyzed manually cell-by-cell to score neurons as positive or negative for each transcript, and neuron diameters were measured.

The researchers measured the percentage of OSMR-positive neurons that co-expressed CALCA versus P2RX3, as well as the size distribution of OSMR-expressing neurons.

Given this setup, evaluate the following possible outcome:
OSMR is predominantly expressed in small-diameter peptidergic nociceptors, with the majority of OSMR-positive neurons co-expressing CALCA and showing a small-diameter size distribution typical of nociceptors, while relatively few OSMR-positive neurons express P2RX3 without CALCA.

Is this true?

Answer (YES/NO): NO